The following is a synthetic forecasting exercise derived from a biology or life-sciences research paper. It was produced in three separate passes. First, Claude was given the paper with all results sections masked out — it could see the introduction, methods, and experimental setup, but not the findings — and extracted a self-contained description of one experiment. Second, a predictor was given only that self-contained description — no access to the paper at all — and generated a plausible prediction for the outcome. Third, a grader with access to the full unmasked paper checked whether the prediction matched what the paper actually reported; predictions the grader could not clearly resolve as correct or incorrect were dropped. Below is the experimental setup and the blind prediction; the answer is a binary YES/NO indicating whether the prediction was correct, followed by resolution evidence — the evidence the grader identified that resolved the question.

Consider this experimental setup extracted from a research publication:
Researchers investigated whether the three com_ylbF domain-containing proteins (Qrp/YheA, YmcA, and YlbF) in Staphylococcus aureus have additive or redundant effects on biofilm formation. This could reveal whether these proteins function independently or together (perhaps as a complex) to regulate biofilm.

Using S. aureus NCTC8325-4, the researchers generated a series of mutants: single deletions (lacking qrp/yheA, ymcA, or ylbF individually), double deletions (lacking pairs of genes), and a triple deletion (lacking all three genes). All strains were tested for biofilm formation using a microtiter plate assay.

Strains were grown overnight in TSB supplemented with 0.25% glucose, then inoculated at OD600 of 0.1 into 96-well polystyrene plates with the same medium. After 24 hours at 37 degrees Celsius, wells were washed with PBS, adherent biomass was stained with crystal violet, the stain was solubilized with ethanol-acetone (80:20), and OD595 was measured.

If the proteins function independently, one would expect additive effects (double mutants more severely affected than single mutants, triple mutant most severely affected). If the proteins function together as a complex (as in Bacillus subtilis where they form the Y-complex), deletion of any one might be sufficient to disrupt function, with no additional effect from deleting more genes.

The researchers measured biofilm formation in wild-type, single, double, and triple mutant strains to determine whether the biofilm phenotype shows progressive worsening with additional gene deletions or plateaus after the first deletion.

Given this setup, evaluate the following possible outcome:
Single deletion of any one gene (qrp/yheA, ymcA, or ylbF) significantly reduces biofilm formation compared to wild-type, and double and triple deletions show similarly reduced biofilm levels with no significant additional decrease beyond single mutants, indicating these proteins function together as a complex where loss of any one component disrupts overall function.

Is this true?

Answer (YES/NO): NO